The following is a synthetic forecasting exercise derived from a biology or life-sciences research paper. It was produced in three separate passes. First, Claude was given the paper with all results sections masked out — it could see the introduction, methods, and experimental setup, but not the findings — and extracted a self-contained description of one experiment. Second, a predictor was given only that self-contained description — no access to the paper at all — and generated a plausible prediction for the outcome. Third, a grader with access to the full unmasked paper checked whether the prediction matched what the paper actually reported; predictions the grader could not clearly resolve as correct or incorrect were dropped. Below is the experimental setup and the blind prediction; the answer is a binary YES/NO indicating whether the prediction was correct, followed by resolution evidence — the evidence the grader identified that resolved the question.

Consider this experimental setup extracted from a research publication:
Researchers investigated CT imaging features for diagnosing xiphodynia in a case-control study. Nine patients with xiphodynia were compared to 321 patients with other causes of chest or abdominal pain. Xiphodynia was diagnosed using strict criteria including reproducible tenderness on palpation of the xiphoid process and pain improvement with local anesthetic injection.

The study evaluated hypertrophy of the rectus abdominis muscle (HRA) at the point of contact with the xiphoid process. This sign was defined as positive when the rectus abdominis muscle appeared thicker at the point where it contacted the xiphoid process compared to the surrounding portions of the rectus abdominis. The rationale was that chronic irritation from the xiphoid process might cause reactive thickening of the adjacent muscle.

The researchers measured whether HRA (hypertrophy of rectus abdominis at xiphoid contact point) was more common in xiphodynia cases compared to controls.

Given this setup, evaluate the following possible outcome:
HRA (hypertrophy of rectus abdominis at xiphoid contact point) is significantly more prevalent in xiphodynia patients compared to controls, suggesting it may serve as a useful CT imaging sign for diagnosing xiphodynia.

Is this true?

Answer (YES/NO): NO